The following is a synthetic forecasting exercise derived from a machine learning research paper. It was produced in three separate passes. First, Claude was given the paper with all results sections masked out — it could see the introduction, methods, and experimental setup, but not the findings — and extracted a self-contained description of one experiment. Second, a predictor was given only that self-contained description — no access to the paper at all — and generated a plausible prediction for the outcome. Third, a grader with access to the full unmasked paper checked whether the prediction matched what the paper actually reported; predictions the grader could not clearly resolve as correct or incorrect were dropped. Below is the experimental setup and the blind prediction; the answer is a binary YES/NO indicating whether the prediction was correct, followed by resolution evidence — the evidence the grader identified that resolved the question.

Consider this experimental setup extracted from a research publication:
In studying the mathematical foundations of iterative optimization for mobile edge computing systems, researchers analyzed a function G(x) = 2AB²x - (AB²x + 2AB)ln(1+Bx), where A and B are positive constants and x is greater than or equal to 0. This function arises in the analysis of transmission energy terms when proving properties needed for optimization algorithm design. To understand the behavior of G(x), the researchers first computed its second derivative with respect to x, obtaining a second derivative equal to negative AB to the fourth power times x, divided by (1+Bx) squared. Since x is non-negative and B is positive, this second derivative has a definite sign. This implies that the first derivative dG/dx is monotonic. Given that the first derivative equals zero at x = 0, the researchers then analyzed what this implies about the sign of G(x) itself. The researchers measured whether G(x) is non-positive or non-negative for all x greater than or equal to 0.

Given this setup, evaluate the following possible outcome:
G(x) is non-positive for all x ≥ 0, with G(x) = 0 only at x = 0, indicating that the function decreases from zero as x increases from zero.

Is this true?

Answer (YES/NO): YES